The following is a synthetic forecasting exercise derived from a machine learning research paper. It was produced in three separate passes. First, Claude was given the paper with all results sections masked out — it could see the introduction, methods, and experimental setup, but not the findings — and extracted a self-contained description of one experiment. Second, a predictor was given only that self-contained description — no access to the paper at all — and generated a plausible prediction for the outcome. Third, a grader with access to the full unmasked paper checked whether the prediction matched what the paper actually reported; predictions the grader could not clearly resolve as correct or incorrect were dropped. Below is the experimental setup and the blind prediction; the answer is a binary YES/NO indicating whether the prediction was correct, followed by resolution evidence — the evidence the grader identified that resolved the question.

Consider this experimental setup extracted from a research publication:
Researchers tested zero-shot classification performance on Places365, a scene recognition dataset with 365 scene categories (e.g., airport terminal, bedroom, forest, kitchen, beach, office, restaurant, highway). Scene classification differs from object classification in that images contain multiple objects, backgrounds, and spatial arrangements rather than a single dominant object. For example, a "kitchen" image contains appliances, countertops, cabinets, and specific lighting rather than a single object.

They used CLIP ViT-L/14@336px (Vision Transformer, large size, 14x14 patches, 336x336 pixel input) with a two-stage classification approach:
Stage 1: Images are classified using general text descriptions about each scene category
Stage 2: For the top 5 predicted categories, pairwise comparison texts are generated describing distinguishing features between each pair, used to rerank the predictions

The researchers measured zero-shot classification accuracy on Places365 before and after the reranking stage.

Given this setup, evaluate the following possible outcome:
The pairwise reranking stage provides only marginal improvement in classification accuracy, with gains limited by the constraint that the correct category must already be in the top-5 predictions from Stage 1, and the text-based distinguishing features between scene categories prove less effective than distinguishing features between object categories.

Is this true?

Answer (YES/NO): NO